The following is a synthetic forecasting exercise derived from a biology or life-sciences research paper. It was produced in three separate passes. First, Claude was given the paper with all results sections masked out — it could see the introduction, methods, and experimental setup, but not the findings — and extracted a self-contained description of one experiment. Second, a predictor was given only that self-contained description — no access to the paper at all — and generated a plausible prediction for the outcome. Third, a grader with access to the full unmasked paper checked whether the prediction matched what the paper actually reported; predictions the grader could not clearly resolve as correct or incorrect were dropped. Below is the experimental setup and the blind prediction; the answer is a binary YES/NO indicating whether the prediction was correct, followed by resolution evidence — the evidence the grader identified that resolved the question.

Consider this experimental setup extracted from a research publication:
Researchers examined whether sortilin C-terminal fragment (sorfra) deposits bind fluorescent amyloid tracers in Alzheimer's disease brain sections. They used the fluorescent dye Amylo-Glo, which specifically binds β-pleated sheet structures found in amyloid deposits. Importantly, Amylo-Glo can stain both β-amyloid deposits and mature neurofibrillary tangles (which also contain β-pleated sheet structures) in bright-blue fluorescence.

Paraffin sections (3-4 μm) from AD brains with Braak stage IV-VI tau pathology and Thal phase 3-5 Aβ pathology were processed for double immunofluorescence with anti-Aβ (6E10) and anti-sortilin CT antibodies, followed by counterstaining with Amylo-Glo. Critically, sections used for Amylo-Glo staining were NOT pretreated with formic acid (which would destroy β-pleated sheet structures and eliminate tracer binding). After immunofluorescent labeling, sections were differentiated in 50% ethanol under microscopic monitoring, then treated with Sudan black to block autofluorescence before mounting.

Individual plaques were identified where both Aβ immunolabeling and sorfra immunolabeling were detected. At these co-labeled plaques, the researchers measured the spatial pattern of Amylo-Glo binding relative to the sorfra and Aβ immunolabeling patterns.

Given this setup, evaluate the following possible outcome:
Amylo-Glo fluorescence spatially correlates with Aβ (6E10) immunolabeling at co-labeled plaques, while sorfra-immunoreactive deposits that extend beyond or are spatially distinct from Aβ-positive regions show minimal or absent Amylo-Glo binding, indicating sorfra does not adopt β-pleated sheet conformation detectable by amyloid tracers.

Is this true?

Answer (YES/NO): YES